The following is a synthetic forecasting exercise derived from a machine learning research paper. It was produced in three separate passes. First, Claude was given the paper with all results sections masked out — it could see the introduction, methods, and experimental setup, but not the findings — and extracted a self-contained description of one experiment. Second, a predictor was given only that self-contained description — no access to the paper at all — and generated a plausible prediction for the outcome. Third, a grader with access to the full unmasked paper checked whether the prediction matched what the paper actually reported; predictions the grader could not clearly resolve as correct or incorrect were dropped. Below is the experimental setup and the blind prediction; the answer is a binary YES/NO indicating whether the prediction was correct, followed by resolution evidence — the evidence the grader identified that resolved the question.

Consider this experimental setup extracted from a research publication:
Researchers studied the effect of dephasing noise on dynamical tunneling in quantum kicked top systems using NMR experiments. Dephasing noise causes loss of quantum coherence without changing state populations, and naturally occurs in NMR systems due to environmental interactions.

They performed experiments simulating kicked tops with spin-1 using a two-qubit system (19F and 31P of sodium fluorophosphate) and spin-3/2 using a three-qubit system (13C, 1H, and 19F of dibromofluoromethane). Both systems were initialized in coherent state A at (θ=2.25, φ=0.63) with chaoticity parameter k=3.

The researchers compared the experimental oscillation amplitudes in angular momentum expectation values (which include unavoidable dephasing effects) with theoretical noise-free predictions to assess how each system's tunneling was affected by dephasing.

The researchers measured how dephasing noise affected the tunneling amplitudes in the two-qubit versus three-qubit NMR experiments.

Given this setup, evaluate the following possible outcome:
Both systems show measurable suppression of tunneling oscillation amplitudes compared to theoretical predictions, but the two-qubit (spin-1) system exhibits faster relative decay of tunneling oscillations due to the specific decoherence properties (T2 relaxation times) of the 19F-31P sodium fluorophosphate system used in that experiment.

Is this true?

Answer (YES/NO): NO